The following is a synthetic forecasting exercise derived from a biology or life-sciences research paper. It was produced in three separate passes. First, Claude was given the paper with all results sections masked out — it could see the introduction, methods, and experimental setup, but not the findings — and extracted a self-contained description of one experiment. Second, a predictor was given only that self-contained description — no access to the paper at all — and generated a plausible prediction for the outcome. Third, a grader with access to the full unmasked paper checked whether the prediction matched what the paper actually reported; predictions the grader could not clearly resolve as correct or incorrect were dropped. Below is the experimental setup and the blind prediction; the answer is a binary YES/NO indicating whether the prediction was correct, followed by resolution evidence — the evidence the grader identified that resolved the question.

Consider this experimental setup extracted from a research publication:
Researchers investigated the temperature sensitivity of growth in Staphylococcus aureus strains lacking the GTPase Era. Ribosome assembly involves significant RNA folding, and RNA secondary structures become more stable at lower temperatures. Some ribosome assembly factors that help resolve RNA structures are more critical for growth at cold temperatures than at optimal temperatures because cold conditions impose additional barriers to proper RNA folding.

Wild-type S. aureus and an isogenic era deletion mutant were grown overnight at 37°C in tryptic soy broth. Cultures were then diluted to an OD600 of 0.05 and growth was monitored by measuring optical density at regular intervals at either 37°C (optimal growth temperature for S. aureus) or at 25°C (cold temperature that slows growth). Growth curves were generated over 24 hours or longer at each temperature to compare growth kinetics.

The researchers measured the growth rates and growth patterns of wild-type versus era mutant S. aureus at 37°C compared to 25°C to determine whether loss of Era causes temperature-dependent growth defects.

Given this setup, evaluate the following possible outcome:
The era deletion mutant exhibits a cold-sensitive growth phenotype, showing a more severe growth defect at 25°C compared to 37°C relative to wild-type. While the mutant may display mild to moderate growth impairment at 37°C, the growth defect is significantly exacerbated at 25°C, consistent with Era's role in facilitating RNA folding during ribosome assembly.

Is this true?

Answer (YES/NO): NO